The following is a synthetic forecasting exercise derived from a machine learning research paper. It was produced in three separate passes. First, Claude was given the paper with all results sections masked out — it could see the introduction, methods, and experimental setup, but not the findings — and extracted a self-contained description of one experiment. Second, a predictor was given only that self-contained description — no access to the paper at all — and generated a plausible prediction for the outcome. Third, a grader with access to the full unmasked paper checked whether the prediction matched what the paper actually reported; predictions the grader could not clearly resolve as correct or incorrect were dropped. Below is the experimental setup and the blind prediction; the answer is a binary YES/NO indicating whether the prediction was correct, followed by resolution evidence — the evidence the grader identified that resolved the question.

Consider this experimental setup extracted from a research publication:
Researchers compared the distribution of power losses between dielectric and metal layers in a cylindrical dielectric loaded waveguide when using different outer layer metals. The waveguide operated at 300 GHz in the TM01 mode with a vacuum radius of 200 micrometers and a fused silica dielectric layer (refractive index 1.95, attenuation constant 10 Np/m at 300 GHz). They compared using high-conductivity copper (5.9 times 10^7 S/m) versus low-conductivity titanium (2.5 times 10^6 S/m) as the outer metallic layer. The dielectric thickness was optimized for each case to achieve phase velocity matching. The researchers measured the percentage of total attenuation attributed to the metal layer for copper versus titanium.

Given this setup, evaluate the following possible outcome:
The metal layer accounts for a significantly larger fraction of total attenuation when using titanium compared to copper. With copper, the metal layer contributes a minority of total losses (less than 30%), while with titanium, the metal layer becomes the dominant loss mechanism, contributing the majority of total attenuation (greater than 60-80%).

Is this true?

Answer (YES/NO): NO